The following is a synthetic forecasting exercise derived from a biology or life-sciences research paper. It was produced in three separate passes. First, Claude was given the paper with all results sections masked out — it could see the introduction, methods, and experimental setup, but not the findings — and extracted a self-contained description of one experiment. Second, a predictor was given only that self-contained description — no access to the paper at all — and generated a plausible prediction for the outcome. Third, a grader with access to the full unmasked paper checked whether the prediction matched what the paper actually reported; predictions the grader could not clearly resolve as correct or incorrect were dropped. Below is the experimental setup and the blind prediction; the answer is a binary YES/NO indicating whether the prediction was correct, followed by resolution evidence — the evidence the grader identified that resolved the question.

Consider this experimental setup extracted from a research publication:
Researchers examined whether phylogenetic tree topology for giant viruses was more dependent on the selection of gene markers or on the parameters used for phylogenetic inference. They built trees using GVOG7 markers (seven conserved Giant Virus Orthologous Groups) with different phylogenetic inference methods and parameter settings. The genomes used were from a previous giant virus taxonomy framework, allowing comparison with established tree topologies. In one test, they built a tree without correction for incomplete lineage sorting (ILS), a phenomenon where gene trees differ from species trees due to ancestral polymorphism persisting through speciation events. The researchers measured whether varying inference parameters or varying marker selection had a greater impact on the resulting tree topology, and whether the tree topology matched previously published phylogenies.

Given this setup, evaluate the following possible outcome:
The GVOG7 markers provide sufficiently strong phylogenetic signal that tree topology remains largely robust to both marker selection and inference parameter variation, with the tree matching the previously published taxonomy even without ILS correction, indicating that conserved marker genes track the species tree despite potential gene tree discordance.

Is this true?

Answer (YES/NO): NO